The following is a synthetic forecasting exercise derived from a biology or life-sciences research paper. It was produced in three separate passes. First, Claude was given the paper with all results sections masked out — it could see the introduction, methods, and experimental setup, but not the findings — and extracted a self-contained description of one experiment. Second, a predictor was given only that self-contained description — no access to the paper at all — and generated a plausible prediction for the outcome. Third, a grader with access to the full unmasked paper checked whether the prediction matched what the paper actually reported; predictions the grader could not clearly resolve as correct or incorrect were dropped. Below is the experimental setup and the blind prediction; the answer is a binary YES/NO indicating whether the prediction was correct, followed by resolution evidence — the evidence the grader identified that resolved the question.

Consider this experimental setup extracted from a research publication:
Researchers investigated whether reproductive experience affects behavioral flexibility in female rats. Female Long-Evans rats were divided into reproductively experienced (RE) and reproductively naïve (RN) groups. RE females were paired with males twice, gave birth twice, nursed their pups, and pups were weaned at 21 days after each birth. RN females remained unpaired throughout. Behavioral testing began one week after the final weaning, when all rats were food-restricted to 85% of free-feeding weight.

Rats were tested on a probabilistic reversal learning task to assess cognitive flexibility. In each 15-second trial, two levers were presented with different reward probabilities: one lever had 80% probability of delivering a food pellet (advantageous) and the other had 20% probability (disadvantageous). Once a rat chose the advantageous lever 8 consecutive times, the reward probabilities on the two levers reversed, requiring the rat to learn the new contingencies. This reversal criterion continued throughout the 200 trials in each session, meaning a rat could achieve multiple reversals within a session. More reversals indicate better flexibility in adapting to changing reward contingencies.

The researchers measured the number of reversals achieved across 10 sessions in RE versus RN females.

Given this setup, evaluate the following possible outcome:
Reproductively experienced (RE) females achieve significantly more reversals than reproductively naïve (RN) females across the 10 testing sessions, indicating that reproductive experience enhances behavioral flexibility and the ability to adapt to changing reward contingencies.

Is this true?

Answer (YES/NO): NO